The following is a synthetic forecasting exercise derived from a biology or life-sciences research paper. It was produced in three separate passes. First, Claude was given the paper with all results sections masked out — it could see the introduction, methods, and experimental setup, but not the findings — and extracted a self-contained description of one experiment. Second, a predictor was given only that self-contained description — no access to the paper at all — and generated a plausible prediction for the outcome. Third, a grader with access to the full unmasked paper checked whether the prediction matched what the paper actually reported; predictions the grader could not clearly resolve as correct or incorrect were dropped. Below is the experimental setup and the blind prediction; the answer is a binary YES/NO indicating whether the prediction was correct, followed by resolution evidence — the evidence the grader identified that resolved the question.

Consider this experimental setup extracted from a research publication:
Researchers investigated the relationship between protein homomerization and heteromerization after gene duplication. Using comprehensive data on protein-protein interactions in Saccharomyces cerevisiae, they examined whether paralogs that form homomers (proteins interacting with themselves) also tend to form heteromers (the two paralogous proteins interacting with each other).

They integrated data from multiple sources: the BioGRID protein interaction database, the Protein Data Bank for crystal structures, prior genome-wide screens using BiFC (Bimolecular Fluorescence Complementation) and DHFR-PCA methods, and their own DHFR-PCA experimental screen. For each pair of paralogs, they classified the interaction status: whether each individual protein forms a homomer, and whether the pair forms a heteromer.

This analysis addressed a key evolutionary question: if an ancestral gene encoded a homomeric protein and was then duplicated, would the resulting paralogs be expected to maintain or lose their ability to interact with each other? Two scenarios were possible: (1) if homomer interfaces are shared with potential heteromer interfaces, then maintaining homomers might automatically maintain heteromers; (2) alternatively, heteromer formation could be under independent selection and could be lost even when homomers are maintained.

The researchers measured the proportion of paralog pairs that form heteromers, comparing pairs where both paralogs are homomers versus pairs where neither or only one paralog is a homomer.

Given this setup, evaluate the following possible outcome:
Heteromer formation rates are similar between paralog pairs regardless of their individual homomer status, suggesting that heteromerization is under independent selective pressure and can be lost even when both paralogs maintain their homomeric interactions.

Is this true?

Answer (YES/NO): NO